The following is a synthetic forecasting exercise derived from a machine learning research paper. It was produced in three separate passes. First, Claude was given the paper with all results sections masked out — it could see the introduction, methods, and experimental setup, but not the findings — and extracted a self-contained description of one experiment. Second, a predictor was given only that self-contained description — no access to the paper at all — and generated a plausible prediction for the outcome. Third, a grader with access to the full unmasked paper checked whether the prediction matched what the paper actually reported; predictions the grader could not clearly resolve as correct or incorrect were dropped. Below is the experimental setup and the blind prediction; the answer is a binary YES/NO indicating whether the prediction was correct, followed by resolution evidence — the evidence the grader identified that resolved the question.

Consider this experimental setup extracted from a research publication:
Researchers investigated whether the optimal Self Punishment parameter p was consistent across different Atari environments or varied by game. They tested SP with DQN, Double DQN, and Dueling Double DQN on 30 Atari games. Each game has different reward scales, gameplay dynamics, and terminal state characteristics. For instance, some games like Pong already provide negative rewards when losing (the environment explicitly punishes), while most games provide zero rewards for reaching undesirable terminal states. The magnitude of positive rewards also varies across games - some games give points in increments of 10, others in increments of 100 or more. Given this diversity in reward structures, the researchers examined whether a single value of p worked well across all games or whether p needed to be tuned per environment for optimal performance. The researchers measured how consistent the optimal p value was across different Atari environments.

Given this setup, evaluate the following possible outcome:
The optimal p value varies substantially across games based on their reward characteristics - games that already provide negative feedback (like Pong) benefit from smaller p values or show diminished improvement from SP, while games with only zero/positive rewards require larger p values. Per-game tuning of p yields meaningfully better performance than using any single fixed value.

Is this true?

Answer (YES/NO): NO